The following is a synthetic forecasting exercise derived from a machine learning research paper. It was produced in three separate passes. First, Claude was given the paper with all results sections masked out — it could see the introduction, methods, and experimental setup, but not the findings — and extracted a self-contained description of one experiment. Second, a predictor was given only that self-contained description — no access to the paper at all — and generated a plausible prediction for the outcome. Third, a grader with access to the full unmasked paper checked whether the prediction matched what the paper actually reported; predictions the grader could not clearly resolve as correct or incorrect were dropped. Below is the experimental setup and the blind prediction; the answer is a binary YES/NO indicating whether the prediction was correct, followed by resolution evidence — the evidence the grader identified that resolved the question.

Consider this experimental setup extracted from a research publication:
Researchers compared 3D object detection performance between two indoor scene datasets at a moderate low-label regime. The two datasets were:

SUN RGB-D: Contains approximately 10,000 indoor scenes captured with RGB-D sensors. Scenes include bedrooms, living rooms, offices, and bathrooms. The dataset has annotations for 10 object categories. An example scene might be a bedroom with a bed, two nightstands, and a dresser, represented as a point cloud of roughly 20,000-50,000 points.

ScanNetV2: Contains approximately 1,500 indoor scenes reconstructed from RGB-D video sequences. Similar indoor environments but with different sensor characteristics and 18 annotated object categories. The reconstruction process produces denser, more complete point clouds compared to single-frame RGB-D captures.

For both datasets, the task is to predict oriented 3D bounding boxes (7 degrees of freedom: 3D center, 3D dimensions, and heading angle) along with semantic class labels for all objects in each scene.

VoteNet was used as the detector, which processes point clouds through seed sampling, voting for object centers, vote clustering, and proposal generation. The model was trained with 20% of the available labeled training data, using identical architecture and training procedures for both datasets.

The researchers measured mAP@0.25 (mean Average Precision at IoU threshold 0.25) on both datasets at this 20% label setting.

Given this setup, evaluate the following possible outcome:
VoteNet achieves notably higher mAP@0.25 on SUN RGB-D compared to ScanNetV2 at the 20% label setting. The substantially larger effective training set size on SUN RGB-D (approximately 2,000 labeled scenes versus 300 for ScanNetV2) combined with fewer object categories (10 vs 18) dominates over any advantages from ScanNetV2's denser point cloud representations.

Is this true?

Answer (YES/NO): NO